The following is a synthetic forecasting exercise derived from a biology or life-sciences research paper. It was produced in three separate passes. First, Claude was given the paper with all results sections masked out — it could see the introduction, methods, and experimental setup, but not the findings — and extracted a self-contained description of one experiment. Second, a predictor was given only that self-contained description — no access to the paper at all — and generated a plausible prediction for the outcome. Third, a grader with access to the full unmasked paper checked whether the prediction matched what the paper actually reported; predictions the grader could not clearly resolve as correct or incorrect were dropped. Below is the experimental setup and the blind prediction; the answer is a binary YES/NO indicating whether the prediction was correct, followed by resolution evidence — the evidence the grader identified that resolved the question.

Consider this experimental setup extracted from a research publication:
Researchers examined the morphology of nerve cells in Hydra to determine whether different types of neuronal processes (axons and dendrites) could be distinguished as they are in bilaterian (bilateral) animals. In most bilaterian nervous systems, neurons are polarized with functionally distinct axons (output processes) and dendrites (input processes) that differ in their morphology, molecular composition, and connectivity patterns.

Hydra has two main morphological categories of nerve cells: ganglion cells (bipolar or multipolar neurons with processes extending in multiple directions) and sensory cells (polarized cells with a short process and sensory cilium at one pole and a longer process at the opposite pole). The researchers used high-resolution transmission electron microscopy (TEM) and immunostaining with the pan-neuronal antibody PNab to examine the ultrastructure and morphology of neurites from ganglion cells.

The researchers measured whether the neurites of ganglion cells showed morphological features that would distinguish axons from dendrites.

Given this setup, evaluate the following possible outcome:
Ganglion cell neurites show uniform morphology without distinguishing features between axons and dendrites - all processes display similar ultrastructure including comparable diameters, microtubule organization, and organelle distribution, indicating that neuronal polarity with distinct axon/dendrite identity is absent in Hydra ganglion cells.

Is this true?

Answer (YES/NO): YES